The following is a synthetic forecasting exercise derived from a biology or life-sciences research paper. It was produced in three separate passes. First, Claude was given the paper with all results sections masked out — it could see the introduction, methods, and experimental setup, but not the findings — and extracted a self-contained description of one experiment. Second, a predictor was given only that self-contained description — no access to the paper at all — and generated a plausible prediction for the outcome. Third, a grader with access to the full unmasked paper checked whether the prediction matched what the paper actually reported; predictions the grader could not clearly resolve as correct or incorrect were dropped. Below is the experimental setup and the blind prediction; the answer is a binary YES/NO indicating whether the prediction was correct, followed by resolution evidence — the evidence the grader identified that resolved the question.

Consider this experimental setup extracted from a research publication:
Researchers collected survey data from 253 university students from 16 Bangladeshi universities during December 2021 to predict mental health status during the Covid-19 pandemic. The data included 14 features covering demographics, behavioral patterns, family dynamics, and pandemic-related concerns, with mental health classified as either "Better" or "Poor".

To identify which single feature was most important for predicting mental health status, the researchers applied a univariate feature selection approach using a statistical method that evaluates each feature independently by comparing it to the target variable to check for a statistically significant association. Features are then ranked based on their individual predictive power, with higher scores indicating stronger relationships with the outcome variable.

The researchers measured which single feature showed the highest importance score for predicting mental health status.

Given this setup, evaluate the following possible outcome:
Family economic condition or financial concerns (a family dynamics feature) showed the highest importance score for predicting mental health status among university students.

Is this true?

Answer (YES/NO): NO